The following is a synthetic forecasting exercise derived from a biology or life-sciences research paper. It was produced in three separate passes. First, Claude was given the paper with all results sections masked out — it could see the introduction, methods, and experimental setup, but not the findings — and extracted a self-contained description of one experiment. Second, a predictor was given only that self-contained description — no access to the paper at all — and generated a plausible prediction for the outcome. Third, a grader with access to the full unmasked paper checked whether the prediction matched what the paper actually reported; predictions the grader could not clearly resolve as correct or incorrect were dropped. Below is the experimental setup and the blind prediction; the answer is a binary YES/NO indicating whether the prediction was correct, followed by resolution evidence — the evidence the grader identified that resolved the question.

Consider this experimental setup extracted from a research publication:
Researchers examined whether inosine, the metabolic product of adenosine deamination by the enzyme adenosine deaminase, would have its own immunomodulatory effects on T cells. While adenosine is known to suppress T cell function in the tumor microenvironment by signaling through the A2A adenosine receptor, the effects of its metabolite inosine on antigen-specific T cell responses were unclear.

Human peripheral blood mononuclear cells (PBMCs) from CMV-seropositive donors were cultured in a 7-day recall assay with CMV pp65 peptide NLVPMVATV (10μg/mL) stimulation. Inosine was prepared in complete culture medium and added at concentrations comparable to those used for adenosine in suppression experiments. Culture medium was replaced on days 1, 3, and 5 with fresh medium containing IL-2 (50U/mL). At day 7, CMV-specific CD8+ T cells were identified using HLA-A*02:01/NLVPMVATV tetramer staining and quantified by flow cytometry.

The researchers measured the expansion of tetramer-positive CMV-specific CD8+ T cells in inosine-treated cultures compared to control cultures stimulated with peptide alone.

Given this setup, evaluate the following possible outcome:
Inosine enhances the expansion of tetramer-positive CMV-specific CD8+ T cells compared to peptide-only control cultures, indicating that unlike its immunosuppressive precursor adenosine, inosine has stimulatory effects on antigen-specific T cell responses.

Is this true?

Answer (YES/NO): YES